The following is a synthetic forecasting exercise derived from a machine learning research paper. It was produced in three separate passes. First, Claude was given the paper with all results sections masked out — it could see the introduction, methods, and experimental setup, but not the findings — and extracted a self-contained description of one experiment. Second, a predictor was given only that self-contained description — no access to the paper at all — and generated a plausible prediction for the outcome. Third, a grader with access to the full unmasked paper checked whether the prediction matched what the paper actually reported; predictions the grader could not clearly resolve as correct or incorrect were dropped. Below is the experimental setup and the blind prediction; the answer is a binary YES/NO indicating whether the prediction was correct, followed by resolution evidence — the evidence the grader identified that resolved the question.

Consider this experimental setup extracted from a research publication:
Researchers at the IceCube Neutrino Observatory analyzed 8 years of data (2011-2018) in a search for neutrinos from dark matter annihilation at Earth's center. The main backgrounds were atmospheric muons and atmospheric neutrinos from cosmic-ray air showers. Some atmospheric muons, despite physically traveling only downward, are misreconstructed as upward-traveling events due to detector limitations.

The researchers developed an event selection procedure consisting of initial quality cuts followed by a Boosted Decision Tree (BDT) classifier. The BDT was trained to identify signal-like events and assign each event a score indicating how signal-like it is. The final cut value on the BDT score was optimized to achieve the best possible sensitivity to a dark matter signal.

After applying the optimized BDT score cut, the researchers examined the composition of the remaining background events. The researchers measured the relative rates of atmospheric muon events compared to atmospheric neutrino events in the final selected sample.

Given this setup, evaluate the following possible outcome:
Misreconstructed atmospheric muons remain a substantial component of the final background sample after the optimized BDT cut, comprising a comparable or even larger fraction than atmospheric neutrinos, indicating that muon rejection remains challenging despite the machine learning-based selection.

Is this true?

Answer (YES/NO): YES